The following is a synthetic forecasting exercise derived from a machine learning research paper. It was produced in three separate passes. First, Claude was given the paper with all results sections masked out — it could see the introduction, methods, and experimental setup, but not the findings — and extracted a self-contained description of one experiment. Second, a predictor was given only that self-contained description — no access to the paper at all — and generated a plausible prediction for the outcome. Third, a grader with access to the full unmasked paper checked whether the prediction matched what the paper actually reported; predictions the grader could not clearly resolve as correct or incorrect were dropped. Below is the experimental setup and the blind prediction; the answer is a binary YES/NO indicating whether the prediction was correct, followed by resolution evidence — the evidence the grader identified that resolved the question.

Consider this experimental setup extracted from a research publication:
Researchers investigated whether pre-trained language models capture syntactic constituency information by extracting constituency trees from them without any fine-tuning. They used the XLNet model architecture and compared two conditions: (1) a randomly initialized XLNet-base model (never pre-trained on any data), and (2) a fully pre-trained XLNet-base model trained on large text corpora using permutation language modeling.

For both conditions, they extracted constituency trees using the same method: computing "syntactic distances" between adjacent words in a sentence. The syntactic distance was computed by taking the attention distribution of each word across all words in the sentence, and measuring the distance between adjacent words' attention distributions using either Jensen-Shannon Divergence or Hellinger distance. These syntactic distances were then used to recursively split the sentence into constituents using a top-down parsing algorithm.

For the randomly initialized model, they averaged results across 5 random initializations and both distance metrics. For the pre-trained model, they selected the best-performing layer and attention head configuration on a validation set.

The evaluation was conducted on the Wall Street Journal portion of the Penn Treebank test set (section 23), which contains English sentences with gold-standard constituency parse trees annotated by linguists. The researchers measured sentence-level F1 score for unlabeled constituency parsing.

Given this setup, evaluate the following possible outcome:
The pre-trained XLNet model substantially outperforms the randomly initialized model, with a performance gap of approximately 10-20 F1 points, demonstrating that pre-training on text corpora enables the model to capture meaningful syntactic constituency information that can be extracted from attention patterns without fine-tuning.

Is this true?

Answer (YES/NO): YES